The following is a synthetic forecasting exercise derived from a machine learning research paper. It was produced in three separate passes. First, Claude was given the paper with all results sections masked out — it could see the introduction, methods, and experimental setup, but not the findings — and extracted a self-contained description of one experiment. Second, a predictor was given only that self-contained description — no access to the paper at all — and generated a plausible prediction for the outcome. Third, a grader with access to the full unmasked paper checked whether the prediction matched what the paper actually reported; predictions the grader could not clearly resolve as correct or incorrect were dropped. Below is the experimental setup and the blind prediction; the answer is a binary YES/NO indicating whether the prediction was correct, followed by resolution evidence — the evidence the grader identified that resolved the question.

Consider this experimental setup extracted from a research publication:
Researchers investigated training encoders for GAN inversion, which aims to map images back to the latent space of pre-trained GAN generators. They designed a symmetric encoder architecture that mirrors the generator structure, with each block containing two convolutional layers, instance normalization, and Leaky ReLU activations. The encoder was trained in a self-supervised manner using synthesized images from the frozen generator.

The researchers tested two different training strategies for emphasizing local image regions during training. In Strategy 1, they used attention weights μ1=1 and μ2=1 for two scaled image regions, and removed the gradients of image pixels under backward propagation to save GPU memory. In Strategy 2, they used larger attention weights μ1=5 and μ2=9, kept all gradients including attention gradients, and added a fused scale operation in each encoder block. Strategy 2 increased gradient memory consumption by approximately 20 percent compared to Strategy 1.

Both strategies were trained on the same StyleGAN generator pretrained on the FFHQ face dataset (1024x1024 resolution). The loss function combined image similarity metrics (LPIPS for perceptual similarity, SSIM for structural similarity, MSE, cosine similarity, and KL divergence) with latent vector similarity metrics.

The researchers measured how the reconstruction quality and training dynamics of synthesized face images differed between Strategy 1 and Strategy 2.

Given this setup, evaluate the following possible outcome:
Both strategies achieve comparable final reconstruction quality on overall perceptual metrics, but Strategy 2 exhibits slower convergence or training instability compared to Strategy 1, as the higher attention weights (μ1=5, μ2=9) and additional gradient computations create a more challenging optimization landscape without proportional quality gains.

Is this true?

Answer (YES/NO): NO